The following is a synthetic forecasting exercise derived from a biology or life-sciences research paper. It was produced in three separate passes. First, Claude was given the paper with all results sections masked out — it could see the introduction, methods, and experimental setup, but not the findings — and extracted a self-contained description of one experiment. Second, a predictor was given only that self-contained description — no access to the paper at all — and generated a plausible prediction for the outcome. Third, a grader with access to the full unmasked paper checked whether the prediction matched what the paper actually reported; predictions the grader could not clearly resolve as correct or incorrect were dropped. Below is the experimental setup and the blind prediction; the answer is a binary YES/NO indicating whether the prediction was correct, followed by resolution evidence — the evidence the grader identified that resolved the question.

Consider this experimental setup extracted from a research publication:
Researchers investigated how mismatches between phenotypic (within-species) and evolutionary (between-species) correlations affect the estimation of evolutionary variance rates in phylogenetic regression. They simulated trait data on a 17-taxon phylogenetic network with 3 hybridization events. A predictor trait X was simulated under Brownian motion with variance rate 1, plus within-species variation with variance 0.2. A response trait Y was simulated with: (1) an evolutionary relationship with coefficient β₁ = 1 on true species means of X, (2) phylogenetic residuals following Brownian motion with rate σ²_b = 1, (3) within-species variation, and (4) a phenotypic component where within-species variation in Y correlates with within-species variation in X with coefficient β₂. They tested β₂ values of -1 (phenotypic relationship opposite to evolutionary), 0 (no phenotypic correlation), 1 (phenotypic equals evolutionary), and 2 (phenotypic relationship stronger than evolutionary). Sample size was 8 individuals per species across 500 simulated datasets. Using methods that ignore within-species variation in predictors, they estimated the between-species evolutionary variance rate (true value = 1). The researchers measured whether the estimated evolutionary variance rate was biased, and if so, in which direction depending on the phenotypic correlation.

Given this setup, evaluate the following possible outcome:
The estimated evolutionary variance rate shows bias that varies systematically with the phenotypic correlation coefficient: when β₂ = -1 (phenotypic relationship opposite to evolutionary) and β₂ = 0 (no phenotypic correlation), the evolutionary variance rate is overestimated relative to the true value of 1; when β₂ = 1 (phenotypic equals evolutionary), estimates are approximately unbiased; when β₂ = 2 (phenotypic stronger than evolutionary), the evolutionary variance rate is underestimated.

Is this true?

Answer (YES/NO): YES